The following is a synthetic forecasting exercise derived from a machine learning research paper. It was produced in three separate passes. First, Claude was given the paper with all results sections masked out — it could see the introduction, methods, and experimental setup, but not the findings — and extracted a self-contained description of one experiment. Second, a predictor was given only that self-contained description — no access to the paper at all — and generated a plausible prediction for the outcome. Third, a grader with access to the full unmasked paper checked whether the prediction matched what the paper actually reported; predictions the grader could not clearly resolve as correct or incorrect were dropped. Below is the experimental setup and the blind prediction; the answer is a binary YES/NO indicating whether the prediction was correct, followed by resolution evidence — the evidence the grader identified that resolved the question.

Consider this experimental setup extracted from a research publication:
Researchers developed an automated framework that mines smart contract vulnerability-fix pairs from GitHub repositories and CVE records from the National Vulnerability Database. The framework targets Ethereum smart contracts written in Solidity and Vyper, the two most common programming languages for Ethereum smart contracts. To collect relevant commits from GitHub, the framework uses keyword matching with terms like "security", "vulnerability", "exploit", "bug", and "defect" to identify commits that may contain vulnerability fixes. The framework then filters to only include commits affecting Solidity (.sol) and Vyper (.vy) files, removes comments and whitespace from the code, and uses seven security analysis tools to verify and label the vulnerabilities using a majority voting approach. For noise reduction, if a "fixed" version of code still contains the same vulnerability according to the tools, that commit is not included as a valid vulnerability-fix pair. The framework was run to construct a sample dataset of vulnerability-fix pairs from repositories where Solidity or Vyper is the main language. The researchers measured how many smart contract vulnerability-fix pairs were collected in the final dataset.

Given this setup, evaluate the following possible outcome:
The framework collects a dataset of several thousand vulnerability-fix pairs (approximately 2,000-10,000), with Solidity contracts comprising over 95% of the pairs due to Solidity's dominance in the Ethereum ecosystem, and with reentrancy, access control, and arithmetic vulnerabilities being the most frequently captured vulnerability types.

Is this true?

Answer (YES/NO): NO